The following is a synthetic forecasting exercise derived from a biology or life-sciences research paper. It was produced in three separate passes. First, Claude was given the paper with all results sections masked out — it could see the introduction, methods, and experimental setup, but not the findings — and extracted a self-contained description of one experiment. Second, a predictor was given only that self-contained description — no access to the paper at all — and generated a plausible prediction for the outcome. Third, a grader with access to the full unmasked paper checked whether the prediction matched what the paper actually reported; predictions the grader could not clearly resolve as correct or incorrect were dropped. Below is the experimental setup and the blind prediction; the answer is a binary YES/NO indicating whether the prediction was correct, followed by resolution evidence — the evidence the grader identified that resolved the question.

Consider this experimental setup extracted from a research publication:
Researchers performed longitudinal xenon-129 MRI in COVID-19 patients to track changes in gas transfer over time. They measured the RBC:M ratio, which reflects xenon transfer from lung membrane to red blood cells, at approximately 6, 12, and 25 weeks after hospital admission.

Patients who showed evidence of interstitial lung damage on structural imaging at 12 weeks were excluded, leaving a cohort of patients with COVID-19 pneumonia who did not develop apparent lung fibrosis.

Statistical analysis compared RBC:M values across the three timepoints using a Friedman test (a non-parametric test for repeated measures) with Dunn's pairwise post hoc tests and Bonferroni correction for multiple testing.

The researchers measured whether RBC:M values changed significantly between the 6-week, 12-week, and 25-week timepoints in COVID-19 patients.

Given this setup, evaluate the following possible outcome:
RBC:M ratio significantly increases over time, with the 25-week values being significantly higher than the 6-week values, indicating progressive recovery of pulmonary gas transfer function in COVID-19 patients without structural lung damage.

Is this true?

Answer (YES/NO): YES